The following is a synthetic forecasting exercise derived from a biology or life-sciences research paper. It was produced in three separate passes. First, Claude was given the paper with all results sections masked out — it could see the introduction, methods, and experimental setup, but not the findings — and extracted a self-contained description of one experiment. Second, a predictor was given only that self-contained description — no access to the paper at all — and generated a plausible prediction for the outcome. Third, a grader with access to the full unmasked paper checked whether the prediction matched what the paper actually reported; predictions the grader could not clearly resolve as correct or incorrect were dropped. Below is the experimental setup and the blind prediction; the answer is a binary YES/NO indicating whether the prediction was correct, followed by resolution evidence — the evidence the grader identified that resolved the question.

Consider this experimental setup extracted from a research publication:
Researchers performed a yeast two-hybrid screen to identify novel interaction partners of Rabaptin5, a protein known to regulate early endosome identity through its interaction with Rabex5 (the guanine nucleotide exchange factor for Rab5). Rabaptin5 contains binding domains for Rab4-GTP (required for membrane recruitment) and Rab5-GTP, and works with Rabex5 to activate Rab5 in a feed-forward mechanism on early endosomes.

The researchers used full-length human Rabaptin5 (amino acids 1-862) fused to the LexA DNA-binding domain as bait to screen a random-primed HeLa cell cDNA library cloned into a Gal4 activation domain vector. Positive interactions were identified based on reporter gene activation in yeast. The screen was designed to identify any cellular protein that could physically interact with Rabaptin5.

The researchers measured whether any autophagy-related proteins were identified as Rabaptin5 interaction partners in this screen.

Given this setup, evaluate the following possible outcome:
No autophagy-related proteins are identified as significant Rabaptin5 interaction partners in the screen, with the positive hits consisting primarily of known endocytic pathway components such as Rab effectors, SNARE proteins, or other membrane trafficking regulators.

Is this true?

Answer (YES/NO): NO